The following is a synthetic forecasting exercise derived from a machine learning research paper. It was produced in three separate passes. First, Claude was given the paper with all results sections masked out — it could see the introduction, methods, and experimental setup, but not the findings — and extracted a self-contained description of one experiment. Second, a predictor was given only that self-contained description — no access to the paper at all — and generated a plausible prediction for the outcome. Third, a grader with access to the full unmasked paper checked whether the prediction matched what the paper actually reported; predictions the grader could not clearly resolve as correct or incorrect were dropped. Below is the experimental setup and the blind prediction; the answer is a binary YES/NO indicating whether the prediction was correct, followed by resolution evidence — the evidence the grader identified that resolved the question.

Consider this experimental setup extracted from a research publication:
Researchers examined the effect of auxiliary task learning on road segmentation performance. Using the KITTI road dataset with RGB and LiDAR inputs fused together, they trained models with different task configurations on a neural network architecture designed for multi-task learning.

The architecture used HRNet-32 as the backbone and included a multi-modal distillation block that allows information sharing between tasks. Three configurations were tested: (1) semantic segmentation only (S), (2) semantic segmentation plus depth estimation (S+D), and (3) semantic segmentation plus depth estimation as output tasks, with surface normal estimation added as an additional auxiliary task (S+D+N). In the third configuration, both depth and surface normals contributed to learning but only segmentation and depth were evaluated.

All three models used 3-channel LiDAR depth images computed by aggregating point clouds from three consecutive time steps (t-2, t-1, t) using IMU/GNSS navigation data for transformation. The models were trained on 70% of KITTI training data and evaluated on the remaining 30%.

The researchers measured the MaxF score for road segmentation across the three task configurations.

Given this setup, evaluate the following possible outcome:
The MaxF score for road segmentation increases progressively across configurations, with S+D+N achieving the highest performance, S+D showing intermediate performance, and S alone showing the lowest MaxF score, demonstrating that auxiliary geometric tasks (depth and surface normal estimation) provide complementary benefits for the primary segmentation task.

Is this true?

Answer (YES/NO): YES